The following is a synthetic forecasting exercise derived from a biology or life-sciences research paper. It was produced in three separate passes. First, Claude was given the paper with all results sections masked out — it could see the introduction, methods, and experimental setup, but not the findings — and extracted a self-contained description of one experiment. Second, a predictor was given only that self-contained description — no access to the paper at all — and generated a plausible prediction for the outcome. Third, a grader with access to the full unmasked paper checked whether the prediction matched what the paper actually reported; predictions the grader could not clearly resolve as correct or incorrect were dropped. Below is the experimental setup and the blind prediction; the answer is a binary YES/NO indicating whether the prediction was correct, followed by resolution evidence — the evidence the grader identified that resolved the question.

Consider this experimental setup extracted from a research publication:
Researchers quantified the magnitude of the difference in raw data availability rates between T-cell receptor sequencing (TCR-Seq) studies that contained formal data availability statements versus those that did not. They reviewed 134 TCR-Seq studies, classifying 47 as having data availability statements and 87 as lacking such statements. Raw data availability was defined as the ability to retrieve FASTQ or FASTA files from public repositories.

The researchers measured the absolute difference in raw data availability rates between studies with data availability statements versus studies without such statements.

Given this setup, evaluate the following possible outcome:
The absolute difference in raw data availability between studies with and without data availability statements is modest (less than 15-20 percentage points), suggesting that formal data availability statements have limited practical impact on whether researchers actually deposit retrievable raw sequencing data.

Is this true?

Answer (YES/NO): NO